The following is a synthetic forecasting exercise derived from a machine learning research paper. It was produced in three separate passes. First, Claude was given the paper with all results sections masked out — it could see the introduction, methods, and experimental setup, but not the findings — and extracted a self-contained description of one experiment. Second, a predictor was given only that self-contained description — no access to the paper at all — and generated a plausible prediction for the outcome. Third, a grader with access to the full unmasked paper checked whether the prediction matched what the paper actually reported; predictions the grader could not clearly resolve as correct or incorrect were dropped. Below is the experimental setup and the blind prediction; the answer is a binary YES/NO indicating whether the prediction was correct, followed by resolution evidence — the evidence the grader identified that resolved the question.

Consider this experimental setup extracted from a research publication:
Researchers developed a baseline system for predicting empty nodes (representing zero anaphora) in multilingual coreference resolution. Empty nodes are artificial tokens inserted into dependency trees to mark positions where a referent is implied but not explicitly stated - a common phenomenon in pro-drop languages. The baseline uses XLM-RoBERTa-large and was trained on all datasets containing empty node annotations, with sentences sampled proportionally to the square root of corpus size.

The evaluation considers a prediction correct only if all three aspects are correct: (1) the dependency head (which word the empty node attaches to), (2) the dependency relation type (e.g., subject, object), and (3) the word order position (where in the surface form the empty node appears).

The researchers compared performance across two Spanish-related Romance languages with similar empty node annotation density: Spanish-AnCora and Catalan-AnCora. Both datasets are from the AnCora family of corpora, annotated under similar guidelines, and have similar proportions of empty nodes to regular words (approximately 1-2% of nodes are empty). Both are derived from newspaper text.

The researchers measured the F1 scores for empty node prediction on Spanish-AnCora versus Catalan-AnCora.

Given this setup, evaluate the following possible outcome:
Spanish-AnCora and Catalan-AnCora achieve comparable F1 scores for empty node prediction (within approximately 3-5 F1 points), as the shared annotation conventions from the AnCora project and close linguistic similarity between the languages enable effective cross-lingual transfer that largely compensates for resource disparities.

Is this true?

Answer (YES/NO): YES